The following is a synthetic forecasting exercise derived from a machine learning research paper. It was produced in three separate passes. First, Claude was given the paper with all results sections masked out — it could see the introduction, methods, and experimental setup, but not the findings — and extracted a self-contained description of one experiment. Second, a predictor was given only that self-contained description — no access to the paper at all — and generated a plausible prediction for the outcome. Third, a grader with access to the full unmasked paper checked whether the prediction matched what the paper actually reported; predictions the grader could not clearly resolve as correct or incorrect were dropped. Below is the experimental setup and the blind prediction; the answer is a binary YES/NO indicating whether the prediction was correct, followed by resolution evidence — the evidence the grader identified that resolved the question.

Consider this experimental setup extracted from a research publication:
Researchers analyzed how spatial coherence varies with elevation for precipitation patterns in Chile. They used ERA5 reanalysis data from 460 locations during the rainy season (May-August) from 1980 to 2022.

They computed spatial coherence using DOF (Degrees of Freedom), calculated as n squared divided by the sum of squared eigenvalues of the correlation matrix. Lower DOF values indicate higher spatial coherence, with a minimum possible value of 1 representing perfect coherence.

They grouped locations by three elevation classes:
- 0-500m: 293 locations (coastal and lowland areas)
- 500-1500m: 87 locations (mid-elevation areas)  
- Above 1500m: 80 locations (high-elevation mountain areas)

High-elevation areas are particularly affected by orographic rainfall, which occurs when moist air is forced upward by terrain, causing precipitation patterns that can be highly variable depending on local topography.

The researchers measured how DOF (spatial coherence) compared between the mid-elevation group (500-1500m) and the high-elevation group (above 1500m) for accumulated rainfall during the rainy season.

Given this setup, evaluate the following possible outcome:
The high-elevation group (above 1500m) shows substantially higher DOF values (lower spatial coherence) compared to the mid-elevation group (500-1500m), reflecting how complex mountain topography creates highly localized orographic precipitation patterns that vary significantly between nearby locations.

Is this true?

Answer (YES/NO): YES